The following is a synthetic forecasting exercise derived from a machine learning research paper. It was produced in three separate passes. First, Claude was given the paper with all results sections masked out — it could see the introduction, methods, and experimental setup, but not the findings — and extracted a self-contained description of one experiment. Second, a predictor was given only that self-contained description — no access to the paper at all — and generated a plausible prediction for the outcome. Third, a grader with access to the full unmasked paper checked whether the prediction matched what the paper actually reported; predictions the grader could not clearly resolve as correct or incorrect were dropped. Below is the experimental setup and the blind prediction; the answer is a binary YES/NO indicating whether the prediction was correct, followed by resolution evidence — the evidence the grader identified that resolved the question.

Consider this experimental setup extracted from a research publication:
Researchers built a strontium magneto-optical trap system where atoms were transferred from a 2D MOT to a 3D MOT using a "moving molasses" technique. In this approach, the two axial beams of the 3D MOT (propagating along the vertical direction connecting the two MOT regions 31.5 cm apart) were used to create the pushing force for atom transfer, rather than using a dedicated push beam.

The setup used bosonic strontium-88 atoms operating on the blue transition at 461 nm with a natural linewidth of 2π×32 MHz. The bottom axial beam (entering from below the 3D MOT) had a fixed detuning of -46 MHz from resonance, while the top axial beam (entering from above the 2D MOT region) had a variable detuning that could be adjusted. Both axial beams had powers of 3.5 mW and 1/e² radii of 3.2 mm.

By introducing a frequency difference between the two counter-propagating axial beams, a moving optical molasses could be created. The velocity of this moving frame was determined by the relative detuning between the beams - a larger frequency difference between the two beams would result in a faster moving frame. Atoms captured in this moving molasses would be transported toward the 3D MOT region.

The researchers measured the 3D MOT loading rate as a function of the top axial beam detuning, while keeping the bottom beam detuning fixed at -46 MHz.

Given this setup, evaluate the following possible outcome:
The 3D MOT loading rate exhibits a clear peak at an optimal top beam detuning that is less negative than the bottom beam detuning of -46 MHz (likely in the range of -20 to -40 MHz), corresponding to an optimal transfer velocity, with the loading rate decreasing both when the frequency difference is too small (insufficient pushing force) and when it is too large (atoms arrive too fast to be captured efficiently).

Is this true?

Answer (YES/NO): NO